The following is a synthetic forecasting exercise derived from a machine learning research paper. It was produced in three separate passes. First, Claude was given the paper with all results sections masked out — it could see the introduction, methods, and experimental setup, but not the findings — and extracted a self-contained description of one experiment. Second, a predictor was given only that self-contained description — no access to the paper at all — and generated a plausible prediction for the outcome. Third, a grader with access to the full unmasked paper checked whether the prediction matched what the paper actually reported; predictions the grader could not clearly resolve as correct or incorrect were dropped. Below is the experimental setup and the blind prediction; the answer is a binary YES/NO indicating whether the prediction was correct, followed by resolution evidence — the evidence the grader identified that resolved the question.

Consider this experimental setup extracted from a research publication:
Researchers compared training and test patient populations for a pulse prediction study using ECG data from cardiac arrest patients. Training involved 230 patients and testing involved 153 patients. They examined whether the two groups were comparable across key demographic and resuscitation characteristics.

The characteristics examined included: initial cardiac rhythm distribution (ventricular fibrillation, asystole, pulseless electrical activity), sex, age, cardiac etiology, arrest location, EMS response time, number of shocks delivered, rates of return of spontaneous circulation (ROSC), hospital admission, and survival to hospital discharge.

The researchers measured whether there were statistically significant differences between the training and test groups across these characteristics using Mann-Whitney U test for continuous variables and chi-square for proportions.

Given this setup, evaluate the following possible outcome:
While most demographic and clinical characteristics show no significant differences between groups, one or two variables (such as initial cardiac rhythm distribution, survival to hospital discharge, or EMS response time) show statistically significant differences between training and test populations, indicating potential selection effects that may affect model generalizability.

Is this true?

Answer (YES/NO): NO